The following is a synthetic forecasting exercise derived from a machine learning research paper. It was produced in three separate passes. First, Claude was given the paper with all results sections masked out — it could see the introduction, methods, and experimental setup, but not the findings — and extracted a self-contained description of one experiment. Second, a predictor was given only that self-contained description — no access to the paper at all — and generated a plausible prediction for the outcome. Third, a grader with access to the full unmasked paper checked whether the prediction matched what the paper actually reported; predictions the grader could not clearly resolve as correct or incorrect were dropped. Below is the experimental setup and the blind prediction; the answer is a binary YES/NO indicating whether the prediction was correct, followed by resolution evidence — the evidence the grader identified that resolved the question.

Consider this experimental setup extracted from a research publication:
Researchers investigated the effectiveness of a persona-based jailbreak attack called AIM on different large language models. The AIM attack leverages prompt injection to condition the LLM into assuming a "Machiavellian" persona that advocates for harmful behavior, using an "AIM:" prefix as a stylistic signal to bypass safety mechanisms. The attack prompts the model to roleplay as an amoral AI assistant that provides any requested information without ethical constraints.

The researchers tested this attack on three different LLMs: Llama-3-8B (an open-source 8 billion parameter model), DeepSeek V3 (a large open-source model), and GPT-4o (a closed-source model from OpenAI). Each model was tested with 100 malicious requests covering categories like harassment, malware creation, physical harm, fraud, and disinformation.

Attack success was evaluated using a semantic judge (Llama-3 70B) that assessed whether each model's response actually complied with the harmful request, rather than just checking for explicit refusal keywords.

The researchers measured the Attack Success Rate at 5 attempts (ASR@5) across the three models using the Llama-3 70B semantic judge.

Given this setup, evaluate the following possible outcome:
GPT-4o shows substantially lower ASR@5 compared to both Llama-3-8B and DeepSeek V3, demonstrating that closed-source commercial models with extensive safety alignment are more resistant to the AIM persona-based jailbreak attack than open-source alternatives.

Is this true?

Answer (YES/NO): NO